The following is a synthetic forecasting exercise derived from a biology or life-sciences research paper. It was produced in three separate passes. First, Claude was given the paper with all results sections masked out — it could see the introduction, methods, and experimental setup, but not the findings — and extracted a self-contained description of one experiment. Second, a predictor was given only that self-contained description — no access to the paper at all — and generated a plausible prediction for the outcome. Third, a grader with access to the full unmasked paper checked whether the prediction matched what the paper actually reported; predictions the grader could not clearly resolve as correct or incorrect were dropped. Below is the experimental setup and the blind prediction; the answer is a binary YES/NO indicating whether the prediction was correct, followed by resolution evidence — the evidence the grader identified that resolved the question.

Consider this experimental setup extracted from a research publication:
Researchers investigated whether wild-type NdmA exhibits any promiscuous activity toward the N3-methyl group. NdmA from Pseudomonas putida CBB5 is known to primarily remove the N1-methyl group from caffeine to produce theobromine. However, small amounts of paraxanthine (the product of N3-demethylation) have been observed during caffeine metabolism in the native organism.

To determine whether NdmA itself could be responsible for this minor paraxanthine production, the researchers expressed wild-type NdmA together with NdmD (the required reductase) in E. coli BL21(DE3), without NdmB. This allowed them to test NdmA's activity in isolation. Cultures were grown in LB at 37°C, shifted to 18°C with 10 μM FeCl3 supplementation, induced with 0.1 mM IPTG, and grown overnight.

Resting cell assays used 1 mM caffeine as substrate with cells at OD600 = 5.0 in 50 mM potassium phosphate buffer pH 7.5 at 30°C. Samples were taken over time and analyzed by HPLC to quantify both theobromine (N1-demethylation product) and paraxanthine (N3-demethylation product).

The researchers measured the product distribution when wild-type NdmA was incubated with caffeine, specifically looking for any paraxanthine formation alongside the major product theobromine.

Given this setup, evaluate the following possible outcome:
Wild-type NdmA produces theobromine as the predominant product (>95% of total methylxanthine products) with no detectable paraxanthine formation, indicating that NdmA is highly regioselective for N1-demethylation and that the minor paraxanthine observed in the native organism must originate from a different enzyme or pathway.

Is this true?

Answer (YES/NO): NO